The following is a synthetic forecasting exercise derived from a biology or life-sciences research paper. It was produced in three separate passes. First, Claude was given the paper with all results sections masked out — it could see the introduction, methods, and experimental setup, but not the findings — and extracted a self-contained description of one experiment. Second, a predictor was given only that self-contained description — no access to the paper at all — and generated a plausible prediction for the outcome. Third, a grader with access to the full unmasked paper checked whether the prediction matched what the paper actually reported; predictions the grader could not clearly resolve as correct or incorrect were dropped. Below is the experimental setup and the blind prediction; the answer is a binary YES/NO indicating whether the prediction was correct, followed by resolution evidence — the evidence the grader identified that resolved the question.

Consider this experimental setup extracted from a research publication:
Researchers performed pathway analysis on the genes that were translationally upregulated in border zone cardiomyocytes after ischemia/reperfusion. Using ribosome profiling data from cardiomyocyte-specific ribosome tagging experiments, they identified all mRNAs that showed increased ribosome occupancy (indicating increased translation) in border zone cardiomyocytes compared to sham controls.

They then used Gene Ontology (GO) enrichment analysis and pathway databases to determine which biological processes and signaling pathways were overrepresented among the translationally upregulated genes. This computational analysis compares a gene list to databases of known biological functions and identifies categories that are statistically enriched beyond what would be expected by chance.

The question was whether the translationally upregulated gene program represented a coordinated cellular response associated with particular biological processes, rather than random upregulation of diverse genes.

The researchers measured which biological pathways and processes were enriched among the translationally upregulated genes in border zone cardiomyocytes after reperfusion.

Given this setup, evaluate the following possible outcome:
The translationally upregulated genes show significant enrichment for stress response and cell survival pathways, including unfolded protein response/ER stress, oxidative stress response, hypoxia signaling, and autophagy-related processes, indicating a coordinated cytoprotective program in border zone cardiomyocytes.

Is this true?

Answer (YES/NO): NO